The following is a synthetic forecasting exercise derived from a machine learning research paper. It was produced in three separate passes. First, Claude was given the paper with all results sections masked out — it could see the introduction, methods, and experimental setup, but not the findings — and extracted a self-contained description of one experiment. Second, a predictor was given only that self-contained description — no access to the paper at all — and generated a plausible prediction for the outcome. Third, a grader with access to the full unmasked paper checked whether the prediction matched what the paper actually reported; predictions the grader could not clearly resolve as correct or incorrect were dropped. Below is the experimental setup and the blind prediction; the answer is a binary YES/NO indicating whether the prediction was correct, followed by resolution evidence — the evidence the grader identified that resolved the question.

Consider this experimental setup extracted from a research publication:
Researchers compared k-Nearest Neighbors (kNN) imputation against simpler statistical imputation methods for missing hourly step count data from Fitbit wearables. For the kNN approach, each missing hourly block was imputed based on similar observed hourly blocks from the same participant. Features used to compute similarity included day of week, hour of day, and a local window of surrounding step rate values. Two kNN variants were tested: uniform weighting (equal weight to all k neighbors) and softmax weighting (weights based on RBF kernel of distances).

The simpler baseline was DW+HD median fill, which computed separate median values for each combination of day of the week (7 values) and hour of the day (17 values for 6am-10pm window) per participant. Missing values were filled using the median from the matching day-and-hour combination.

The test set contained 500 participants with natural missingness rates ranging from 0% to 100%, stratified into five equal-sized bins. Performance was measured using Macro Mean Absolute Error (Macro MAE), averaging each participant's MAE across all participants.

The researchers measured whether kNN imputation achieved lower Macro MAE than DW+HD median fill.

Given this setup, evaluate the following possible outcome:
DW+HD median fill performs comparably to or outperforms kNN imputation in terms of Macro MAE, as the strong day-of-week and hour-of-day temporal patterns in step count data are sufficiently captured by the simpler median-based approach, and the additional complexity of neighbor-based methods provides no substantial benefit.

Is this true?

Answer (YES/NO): NO